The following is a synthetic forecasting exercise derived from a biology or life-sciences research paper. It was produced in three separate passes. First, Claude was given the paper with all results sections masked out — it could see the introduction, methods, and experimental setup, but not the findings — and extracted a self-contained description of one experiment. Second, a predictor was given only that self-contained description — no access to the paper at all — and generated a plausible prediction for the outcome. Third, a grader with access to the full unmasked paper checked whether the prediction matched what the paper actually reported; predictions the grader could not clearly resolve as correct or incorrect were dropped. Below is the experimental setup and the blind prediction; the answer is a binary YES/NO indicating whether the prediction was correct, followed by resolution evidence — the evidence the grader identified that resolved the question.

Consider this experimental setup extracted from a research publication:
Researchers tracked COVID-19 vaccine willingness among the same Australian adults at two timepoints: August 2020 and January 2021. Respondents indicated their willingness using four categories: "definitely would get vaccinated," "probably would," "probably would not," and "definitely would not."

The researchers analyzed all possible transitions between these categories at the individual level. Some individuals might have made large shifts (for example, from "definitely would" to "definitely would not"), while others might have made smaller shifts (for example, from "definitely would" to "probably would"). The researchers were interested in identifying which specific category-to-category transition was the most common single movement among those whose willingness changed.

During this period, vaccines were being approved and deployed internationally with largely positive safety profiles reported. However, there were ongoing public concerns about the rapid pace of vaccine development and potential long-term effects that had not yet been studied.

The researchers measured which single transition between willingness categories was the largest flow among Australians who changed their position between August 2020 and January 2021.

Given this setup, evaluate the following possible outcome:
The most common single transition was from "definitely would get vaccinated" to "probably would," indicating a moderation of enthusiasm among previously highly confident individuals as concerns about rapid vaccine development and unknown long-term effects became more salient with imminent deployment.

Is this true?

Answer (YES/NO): YES